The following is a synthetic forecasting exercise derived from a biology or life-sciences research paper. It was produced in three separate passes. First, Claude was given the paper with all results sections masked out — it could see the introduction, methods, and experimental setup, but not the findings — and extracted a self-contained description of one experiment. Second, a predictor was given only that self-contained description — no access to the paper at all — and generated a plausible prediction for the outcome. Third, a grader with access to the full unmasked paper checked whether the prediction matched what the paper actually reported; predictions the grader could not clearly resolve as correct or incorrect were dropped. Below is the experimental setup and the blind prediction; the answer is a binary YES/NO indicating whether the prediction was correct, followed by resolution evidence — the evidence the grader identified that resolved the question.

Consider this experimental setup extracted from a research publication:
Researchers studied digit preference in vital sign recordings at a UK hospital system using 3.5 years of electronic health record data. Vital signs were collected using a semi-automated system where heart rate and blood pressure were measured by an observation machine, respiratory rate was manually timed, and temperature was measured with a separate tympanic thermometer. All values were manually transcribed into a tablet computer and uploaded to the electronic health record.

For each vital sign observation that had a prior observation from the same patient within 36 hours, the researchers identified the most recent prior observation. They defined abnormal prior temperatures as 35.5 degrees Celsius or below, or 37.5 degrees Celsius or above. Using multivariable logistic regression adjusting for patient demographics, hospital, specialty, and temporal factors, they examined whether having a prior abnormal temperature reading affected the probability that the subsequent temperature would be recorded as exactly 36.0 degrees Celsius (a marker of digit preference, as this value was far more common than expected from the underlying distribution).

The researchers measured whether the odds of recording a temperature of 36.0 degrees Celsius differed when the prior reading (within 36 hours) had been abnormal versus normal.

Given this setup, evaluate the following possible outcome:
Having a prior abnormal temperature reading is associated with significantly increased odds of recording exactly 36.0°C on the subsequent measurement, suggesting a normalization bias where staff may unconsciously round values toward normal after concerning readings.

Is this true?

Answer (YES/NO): NO